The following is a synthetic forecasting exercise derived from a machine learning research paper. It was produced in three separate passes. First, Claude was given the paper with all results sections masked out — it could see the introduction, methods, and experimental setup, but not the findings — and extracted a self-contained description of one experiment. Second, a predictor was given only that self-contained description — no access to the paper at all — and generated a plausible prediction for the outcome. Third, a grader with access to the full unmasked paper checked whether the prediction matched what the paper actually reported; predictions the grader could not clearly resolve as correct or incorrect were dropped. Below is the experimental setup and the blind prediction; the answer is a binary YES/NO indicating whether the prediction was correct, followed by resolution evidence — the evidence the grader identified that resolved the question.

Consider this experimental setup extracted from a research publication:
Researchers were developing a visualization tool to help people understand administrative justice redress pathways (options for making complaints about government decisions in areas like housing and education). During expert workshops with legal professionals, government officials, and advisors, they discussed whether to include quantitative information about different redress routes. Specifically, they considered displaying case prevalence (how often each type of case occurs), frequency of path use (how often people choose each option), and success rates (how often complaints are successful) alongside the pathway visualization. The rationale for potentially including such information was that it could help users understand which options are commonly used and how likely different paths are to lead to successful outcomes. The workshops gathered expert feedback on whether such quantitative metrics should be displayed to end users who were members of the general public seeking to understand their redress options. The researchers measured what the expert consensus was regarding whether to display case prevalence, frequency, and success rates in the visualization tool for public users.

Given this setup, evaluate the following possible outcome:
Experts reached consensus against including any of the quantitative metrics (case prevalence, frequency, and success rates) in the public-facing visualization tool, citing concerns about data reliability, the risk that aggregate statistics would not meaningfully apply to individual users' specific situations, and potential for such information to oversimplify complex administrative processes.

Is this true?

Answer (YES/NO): NO